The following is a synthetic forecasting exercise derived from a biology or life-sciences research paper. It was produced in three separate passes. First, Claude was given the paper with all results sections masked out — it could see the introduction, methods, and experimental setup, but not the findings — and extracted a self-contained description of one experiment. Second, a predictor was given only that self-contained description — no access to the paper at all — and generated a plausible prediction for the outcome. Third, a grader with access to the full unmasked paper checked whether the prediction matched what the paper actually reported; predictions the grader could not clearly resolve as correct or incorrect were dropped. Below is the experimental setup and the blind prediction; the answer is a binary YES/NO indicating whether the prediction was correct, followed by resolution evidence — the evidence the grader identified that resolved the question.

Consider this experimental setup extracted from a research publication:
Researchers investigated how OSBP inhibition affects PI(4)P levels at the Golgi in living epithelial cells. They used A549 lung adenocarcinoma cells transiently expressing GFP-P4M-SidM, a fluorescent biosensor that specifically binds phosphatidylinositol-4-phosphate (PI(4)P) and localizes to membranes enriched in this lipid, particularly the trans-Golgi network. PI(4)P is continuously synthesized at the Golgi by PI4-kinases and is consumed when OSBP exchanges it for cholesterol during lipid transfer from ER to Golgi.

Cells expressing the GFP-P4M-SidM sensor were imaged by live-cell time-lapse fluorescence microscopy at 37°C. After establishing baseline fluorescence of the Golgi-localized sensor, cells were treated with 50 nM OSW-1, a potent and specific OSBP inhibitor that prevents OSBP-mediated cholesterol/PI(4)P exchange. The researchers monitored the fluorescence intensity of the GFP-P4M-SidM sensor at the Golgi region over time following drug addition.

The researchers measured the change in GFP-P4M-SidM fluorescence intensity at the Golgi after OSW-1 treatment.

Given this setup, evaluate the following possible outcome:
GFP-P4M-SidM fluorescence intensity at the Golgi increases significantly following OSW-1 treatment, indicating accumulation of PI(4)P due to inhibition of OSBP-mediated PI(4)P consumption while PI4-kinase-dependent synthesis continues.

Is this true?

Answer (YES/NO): YES